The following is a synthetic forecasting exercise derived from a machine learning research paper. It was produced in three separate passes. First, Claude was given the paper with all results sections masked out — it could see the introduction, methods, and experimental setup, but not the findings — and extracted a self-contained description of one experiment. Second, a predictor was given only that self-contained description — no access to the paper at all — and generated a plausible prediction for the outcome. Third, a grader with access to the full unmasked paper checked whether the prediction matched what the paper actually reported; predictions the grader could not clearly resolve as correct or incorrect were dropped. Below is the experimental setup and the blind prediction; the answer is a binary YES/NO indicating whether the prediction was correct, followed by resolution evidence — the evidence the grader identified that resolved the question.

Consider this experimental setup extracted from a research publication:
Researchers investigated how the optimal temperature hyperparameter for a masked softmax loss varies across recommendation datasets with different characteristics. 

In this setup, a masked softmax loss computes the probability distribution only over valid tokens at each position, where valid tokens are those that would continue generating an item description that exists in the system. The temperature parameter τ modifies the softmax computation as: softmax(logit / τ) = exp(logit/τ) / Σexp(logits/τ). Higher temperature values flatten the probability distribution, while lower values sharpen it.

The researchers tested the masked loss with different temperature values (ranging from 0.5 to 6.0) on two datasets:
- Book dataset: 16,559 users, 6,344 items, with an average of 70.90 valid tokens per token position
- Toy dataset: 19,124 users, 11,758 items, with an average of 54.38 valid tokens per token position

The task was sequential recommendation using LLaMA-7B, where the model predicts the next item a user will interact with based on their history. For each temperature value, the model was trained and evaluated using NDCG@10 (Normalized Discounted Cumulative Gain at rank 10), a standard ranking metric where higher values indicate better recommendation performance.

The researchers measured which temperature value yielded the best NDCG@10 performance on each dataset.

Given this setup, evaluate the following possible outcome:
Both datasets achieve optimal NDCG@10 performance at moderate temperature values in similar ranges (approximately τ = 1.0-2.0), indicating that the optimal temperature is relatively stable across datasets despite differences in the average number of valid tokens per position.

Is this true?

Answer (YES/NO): NO